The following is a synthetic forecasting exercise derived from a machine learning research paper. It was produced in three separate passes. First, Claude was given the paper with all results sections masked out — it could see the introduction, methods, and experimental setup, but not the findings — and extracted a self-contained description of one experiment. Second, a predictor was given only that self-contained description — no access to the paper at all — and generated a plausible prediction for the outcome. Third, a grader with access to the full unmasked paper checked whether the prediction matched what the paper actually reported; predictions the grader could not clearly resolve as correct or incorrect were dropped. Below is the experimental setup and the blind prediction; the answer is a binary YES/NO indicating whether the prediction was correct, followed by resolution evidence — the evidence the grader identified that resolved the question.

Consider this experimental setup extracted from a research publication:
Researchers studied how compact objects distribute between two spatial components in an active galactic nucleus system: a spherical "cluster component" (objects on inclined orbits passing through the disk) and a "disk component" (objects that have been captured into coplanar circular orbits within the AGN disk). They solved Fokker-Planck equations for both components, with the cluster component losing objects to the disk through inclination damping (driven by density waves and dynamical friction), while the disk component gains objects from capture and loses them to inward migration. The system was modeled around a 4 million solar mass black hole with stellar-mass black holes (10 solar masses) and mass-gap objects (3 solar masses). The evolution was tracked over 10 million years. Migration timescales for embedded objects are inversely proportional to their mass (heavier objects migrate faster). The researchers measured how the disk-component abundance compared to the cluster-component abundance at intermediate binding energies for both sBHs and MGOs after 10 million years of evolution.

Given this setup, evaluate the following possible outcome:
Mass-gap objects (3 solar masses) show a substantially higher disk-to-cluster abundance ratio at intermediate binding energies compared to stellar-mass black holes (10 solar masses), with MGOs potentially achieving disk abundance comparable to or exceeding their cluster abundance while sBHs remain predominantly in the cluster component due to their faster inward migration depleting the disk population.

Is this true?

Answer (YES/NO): NO